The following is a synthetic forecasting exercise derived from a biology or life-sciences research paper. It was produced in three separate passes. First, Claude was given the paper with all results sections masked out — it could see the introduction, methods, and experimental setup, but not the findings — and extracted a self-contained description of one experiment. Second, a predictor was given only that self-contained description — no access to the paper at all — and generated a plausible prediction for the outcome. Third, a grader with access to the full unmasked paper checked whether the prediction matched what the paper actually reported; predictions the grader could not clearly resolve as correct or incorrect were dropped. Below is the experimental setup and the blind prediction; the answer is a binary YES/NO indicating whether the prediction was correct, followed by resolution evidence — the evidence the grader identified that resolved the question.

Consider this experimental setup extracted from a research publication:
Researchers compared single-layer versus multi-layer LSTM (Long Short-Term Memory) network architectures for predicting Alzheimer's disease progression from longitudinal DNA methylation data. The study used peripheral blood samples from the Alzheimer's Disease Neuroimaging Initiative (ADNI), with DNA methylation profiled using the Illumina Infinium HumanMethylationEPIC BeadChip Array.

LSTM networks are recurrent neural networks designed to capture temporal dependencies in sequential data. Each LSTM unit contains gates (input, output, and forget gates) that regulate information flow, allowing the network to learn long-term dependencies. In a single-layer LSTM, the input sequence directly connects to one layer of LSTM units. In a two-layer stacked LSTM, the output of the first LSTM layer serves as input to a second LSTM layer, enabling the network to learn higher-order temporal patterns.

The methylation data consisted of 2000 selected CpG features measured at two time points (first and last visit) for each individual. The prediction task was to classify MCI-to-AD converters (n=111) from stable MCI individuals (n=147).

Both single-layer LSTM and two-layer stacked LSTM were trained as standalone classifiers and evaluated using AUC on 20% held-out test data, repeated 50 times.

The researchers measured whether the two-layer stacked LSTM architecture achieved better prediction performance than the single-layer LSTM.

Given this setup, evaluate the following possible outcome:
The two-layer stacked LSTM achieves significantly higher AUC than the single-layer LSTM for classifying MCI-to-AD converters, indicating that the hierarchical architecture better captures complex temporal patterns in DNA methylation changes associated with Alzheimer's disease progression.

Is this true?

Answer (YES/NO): NO